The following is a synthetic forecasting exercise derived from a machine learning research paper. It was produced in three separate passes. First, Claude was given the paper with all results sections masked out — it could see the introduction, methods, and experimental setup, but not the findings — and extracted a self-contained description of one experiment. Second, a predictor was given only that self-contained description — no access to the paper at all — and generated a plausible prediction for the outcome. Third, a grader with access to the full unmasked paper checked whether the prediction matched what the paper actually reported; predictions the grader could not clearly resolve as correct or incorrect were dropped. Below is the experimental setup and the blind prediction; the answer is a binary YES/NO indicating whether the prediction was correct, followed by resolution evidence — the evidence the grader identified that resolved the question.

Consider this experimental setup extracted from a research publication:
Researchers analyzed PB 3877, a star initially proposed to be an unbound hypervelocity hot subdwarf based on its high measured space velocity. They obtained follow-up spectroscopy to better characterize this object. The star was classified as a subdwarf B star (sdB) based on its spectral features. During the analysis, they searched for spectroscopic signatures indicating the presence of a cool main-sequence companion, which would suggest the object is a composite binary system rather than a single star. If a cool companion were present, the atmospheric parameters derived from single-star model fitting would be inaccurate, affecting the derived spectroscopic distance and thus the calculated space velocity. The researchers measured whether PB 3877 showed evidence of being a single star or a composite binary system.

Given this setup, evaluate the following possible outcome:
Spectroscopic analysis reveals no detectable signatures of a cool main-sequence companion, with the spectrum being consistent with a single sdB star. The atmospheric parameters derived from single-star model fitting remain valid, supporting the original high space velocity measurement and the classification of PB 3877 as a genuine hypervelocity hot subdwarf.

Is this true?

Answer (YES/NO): NO